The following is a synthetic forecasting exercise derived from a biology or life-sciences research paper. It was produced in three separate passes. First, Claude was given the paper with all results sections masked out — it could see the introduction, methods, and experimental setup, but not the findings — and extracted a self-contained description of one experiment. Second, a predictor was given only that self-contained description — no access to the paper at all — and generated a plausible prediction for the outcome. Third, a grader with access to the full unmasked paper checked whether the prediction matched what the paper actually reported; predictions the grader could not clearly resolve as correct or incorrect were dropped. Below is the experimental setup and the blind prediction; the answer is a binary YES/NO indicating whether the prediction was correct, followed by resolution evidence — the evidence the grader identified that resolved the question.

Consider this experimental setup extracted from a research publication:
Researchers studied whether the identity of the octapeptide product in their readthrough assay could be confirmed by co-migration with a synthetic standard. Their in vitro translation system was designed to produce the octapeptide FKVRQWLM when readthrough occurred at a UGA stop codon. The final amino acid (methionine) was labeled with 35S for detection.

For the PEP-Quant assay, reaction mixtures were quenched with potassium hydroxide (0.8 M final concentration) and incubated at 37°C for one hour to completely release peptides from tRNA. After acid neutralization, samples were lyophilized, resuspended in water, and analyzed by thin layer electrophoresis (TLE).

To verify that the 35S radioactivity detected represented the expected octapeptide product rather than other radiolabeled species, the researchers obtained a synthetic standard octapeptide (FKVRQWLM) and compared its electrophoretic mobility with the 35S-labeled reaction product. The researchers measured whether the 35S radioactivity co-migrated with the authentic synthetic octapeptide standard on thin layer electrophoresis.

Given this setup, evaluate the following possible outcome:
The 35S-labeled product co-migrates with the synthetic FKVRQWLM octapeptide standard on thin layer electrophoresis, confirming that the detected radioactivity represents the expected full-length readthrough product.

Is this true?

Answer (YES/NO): YES